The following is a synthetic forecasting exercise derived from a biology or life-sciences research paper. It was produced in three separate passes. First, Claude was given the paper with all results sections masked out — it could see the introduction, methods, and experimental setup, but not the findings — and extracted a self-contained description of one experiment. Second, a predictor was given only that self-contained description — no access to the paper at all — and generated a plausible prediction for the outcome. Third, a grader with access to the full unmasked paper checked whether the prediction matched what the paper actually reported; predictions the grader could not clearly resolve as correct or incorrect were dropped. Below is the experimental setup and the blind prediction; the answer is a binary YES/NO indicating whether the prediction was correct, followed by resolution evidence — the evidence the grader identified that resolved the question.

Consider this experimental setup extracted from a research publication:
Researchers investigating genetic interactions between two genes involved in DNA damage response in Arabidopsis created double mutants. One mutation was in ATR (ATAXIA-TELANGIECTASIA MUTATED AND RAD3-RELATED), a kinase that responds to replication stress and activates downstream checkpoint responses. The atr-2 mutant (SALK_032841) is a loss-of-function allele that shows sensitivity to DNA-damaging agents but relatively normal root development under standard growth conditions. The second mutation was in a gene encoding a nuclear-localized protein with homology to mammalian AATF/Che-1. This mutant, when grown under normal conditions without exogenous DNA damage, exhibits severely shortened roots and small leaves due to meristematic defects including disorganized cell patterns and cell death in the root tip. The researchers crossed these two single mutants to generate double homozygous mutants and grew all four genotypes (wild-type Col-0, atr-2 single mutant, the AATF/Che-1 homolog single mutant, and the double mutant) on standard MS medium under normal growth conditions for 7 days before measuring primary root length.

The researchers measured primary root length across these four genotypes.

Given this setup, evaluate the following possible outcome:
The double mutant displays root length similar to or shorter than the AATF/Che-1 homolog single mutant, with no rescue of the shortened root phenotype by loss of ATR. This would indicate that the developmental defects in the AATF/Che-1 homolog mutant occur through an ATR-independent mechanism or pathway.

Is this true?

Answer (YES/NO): YES